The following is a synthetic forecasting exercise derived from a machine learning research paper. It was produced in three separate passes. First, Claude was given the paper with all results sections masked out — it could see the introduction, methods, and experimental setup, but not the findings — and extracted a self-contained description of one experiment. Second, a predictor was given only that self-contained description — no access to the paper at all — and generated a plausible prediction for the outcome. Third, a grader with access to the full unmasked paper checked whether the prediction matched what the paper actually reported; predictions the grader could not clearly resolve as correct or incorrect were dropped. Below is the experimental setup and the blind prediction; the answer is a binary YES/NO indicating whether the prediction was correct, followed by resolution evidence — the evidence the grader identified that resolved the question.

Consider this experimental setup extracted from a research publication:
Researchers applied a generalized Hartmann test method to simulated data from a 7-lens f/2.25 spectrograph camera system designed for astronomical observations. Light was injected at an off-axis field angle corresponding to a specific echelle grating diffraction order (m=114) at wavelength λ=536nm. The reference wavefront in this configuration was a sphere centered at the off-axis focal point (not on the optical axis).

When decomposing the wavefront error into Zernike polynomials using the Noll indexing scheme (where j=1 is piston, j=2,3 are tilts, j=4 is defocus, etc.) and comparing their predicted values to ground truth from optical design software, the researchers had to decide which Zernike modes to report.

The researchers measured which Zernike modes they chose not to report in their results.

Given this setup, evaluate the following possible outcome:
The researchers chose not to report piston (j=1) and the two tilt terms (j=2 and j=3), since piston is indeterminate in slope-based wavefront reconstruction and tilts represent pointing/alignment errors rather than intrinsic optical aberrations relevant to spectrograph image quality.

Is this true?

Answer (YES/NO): YES